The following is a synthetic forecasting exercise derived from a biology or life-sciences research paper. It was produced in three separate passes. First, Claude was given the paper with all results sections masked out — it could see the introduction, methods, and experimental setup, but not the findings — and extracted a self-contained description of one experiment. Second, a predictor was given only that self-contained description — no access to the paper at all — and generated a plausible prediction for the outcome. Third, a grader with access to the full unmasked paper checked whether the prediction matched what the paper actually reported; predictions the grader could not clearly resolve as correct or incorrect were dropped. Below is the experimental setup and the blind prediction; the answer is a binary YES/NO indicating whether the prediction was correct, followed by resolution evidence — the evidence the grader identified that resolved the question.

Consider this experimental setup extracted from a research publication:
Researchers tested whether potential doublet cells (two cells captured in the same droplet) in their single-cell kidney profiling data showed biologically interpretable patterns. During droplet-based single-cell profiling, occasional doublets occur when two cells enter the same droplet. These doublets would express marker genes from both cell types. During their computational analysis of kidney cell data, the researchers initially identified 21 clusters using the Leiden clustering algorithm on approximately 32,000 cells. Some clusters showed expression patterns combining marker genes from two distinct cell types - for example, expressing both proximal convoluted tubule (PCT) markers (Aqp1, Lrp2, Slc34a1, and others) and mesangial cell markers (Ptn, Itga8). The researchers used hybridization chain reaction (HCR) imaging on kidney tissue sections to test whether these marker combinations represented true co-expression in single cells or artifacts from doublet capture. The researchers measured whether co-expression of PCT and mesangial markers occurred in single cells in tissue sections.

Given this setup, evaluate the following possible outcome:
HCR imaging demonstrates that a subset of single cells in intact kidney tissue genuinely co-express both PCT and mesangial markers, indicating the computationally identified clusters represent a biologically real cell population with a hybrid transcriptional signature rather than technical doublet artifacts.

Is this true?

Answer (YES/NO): NO